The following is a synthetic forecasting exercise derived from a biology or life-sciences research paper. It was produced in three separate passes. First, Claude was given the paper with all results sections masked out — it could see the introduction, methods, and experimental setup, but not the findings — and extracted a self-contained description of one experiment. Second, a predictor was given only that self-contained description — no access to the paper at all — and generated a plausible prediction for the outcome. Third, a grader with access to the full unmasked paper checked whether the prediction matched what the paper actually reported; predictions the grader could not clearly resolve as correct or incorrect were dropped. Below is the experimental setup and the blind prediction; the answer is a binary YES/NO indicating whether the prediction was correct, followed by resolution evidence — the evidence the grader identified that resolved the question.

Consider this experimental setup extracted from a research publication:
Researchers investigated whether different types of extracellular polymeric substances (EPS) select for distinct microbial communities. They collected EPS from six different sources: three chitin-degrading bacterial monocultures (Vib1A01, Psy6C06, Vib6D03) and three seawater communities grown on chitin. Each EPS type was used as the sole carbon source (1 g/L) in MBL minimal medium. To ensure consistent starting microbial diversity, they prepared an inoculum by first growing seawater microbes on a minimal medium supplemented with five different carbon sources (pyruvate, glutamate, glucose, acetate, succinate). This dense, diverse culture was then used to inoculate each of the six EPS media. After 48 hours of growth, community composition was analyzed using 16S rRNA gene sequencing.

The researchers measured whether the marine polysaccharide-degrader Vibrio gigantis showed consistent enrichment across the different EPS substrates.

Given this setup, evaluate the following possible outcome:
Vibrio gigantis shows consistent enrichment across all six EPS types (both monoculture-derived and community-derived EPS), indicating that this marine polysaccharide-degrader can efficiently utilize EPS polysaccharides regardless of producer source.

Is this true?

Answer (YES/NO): NO